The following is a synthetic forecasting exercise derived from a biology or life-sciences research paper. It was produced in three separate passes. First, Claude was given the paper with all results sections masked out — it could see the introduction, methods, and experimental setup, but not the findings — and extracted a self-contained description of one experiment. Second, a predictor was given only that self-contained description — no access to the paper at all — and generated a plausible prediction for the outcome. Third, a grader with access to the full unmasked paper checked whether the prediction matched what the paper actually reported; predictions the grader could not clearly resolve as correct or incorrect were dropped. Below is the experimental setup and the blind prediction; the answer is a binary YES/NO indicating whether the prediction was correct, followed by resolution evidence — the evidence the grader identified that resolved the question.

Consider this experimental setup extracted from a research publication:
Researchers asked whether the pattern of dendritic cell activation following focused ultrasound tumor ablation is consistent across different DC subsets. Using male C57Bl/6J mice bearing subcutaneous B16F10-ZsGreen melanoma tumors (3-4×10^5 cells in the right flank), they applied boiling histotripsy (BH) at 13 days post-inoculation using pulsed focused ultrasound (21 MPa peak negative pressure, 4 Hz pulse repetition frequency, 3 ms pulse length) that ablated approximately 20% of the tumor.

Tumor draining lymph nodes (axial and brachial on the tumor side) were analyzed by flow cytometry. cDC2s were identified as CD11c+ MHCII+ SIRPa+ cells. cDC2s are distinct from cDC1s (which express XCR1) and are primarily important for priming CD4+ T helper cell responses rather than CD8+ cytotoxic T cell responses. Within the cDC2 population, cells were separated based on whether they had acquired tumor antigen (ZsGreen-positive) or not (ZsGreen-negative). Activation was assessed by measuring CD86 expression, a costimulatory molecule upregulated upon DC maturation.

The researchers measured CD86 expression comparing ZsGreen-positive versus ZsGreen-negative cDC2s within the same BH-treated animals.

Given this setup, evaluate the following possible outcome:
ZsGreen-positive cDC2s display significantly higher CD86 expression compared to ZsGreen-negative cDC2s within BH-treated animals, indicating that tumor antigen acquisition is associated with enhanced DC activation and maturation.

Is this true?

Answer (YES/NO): YES